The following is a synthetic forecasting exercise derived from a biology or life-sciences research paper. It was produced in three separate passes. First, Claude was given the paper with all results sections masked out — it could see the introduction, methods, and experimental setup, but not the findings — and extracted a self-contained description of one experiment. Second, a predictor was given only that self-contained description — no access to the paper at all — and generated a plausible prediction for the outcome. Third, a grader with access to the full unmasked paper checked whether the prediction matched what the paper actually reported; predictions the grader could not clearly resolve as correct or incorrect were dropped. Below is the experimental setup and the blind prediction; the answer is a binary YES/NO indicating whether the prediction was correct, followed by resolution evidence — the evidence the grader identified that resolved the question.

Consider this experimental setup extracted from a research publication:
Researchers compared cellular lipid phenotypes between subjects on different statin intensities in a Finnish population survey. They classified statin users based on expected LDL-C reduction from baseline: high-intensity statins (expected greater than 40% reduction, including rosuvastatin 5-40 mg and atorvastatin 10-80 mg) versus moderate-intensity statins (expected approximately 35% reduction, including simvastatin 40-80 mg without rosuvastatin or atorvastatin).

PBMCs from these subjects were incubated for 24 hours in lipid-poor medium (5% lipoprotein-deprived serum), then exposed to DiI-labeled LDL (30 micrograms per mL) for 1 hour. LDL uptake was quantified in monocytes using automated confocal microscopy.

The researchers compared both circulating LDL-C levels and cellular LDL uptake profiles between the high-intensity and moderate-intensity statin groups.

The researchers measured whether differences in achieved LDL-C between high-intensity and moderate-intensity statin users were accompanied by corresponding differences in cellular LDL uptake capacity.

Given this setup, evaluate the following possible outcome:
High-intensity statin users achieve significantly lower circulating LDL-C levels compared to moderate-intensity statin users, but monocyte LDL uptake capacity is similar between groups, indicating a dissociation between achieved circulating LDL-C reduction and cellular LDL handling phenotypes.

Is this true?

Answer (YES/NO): NO